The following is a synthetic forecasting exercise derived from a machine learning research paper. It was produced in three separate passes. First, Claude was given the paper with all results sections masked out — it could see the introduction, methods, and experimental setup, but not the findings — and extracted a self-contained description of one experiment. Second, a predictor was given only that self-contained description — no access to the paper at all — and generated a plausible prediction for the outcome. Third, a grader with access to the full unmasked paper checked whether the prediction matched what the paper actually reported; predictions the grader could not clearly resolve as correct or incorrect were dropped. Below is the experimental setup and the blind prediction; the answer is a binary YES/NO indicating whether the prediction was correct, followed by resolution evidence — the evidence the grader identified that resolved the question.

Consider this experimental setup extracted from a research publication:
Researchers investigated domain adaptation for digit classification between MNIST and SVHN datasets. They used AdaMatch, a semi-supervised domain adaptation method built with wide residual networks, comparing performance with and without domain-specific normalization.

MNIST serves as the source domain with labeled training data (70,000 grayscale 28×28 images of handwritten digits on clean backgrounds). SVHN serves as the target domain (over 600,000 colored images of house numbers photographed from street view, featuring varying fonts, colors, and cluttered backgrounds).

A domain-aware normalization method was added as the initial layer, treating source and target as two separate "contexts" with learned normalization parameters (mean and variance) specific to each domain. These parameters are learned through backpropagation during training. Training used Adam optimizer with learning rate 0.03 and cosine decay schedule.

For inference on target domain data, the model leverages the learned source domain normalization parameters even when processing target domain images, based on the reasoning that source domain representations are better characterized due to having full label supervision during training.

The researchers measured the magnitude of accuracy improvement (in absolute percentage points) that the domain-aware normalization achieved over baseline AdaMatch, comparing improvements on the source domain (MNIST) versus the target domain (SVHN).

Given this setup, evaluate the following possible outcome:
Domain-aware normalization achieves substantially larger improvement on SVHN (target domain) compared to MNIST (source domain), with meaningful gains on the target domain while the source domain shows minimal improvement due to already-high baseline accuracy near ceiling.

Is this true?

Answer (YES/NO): YES